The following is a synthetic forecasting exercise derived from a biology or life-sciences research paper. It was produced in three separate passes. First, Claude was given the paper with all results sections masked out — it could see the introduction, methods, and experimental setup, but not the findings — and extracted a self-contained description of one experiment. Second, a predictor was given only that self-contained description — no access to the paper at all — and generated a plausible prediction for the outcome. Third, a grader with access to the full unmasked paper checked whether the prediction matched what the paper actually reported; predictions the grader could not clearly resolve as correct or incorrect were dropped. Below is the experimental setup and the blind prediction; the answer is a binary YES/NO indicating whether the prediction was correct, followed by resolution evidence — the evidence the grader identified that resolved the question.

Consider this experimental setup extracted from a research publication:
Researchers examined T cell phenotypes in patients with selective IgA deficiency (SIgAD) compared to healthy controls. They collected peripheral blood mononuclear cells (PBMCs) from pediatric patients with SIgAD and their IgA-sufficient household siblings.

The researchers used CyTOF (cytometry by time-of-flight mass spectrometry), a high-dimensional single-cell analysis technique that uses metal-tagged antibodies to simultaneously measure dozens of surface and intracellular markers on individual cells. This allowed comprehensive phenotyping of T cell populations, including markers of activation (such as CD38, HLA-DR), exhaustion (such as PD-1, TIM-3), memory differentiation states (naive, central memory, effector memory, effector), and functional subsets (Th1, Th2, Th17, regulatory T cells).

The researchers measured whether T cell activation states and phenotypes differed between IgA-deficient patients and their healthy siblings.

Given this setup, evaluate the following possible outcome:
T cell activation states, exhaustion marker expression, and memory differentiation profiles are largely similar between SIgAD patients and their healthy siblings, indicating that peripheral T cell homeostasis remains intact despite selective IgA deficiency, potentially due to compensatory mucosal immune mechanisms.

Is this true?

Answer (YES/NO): NO